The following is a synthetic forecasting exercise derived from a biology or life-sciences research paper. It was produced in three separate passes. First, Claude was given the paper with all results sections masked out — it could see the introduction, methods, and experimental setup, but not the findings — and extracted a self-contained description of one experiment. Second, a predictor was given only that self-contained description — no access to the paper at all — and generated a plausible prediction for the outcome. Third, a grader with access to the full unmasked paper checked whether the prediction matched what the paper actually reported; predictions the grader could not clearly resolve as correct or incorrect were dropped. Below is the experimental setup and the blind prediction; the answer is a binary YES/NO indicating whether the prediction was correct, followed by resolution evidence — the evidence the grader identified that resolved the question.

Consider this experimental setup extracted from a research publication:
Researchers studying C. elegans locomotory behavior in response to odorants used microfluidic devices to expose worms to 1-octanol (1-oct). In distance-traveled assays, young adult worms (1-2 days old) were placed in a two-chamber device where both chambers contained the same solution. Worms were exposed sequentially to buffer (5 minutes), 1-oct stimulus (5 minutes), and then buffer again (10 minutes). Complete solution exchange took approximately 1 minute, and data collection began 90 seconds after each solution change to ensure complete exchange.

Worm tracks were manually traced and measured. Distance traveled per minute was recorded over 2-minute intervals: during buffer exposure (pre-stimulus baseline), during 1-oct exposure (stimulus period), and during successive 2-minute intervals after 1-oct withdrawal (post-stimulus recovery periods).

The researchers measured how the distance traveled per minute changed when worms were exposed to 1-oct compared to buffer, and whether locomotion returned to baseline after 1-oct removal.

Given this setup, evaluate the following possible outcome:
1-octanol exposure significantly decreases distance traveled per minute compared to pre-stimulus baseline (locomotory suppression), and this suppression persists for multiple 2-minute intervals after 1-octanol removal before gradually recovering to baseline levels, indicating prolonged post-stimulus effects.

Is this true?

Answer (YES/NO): NO